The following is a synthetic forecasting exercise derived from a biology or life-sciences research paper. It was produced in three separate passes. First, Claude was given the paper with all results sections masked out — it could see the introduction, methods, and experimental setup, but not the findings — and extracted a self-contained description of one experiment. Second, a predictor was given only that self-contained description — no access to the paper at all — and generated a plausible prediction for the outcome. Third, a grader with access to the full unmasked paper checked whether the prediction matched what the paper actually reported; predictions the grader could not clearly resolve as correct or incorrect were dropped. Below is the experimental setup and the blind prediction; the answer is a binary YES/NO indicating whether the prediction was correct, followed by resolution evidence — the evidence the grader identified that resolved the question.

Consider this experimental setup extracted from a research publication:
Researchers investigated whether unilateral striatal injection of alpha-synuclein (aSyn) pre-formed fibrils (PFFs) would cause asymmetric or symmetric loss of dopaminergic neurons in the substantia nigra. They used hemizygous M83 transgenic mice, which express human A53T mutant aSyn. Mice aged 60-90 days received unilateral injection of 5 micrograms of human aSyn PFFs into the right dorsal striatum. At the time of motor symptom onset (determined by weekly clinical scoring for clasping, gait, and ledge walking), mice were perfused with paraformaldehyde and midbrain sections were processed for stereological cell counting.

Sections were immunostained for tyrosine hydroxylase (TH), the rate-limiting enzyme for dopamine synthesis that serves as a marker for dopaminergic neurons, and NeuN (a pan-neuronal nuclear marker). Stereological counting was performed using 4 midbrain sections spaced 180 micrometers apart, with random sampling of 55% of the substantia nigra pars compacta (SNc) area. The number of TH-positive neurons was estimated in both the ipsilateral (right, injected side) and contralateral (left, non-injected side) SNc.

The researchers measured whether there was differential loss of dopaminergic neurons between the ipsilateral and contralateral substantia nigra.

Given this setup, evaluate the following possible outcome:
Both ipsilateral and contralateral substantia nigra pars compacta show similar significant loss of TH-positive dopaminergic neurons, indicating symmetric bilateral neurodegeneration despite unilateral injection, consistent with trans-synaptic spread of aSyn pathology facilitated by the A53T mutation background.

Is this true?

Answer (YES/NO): NO